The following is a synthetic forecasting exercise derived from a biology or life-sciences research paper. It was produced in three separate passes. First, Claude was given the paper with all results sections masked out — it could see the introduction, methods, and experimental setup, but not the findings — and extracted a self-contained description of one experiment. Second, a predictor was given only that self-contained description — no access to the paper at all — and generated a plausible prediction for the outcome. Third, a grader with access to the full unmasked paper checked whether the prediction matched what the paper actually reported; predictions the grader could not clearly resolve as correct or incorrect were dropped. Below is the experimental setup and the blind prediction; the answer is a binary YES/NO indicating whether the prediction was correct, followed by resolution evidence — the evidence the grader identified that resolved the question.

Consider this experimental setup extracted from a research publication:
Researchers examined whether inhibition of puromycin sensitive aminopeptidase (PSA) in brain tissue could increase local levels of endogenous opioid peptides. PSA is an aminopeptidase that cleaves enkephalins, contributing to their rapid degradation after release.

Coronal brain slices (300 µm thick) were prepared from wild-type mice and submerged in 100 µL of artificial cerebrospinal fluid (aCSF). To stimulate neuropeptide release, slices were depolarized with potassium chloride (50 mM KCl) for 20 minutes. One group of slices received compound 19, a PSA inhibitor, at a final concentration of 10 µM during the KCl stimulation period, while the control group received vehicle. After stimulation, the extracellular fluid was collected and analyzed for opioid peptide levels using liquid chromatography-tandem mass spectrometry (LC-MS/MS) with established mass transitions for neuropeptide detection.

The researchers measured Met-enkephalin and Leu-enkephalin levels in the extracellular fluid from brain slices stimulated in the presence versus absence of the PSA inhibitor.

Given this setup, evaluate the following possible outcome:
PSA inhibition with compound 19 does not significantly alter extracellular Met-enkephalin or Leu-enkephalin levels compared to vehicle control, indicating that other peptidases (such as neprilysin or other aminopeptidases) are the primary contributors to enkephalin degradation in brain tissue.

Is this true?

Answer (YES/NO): NO